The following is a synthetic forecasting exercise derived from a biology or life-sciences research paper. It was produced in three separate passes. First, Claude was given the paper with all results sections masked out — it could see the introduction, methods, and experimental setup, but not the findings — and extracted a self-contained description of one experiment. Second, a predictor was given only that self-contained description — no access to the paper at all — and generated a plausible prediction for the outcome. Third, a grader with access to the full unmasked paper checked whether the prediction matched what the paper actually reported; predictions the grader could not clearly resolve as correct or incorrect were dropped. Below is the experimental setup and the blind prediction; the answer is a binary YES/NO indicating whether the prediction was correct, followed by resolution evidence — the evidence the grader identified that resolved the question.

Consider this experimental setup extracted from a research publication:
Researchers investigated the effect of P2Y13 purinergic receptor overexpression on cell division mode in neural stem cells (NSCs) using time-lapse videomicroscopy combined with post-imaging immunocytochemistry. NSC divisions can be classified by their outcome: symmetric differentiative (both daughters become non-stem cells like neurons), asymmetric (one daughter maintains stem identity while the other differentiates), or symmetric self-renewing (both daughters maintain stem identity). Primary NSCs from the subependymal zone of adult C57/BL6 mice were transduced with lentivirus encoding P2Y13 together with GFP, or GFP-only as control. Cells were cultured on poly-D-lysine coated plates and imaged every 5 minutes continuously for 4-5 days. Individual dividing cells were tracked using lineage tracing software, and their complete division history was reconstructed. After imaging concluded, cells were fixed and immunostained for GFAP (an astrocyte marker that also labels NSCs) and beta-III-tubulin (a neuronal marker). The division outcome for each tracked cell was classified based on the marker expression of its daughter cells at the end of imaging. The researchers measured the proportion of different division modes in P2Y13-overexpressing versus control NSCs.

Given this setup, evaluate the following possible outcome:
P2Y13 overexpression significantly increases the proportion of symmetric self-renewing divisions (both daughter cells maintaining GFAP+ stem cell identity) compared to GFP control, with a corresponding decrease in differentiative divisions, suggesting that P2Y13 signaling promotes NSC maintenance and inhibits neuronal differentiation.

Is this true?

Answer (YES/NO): NO